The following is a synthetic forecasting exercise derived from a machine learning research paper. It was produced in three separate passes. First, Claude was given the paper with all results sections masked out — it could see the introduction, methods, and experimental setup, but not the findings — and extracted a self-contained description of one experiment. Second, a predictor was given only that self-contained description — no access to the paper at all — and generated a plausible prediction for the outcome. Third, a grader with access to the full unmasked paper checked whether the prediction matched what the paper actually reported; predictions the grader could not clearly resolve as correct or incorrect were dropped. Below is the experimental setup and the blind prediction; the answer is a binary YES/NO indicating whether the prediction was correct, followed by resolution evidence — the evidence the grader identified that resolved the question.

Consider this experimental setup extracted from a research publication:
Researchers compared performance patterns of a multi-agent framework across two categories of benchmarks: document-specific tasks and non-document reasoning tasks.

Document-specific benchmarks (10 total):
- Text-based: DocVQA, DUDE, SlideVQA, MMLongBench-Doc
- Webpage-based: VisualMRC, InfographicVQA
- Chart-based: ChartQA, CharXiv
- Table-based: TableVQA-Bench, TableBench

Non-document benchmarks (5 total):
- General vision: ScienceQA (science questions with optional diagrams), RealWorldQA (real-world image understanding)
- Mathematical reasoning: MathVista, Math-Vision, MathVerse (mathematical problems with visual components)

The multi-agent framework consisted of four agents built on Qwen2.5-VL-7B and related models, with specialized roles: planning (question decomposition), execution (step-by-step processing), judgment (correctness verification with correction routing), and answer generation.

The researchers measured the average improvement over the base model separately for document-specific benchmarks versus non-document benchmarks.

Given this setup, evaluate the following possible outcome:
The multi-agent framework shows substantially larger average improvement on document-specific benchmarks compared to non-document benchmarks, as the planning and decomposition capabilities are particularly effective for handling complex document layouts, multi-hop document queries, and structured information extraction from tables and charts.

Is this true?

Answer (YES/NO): NO